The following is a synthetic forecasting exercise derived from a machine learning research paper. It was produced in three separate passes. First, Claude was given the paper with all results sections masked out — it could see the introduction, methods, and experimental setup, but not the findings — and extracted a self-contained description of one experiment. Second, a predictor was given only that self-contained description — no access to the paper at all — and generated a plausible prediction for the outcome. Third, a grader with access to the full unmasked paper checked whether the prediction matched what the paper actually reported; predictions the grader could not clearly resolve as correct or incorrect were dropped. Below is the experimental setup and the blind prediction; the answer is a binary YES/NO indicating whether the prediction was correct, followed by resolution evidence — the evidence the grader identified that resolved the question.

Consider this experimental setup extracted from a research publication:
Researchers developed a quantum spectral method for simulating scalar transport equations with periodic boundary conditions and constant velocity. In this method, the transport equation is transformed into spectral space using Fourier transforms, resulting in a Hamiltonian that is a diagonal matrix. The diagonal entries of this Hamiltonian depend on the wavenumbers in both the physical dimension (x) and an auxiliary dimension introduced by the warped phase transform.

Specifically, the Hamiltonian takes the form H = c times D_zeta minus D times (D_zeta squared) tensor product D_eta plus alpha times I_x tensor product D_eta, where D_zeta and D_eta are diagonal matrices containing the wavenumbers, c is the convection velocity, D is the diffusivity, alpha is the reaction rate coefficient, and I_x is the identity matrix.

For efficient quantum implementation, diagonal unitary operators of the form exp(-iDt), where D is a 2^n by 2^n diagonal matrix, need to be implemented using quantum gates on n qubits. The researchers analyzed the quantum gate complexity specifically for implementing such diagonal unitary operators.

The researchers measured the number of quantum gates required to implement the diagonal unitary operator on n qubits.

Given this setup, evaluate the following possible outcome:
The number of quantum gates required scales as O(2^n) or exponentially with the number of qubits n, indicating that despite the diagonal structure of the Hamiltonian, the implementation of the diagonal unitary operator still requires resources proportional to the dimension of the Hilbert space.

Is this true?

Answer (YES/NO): NO